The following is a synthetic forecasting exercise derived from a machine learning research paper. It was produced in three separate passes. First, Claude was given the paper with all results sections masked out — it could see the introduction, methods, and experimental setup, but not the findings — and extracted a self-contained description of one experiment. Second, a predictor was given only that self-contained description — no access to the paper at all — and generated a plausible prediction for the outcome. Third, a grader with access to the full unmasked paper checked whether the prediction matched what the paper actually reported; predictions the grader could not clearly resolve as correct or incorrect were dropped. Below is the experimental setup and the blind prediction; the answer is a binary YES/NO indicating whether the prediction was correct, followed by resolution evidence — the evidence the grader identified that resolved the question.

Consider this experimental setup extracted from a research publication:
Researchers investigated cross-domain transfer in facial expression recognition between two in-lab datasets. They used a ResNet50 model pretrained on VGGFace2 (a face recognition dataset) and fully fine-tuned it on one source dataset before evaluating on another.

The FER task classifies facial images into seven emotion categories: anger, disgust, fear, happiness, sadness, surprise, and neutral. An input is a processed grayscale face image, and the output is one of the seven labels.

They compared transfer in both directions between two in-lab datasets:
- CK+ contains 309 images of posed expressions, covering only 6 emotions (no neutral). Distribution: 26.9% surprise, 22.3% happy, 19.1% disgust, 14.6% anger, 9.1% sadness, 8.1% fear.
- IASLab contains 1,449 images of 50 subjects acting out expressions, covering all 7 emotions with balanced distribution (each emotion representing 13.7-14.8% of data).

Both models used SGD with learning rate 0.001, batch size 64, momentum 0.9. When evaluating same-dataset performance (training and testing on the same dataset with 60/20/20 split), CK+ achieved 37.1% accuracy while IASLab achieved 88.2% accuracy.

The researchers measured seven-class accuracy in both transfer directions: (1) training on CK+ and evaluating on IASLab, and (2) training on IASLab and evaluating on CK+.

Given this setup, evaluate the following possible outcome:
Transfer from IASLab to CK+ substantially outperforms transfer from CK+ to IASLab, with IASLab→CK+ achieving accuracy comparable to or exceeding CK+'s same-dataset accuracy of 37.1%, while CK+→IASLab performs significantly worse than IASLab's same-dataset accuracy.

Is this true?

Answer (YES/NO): YES